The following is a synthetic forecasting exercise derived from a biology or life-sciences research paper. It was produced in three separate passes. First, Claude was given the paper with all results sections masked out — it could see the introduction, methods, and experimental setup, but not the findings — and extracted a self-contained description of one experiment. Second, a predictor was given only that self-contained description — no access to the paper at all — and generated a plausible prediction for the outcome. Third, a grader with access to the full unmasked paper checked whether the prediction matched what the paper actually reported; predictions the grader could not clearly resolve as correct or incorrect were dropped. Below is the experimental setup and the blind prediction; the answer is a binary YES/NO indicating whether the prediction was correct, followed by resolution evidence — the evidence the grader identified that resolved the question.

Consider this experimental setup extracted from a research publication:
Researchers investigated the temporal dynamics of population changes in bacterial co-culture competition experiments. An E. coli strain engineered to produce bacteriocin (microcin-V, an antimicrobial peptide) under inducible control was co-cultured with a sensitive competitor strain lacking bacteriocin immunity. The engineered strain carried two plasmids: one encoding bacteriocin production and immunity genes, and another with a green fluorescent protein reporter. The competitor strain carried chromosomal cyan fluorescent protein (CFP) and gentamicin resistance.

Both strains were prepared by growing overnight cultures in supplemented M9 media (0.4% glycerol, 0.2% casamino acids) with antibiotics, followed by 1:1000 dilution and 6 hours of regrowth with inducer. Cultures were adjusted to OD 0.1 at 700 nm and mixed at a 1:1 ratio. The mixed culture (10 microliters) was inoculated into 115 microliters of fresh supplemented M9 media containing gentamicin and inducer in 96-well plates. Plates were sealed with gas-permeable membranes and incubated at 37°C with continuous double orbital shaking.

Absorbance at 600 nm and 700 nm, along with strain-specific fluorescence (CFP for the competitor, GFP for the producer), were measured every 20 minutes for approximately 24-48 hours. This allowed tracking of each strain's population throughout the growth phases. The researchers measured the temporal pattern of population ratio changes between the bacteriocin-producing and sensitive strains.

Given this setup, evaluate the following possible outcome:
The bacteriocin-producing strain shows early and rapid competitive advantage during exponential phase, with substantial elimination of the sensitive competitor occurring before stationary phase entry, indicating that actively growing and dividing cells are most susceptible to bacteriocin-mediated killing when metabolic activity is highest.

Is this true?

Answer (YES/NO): NO